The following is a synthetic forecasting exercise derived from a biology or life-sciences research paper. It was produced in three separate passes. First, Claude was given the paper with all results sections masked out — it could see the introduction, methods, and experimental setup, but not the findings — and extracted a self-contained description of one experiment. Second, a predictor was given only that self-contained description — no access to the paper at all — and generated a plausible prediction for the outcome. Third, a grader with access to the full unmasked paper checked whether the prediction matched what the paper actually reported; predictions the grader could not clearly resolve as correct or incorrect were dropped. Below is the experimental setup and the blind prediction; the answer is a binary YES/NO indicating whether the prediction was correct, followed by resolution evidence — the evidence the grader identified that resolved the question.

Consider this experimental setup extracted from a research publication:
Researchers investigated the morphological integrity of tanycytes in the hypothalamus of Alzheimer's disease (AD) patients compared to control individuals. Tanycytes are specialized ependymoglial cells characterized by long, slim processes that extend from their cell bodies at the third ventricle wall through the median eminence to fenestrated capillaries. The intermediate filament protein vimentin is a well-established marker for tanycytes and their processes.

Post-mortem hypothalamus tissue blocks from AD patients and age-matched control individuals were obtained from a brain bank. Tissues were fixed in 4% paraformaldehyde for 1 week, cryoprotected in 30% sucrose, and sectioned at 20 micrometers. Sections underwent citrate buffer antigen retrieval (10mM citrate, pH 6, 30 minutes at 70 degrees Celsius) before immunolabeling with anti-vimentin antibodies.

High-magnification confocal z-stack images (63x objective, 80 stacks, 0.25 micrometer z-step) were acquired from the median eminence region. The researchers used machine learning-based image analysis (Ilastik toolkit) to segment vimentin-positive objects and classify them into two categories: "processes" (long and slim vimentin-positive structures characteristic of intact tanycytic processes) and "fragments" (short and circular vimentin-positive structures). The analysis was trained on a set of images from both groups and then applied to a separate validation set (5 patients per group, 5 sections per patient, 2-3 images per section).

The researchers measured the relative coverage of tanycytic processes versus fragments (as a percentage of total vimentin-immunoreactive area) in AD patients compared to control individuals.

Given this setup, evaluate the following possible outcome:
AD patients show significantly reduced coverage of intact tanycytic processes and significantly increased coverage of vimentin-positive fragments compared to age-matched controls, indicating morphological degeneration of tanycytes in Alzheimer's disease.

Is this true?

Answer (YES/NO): YES